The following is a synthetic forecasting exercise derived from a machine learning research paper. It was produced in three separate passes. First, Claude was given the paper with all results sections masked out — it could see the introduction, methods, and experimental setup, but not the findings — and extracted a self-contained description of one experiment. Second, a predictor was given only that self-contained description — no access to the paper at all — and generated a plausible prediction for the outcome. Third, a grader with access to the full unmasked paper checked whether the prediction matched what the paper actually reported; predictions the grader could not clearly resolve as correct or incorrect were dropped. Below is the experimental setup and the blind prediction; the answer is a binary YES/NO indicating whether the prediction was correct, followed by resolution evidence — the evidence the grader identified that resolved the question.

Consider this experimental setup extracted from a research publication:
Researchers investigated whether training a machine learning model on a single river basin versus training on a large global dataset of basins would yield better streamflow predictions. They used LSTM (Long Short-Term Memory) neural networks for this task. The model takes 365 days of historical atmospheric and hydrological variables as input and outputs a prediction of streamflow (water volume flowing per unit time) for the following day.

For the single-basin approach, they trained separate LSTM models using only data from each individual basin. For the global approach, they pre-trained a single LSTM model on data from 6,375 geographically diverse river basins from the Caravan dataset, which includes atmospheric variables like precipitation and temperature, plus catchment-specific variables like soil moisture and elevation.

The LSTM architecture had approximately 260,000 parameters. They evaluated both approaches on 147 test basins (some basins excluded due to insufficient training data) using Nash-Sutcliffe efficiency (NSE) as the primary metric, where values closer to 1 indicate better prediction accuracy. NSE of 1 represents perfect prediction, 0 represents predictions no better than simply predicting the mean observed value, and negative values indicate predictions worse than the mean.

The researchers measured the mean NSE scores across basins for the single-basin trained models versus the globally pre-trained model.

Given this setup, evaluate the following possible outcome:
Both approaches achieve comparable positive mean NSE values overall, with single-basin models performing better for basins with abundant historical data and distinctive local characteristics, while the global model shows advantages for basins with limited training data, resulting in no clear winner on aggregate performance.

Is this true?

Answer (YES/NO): NO